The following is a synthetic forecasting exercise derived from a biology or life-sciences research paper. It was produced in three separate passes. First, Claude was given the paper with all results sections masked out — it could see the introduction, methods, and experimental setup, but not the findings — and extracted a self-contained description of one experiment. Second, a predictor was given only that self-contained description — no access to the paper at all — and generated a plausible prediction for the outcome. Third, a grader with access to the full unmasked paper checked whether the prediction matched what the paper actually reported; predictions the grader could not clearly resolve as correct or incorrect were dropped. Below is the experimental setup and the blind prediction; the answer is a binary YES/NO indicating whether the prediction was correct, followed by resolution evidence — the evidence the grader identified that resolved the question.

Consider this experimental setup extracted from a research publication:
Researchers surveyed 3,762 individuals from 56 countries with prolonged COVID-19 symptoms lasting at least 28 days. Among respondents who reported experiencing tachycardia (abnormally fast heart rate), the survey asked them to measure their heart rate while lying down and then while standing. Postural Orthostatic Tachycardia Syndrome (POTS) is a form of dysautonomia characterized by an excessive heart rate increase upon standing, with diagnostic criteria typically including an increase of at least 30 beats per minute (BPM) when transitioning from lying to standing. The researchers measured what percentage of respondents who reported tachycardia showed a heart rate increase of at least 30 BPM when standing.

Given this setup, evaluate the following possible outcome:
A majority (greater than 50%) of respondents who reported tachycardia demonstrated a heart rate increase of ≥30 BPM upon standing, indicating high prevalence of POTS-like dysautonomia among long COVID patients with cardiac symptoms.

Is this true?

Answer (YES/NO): NO